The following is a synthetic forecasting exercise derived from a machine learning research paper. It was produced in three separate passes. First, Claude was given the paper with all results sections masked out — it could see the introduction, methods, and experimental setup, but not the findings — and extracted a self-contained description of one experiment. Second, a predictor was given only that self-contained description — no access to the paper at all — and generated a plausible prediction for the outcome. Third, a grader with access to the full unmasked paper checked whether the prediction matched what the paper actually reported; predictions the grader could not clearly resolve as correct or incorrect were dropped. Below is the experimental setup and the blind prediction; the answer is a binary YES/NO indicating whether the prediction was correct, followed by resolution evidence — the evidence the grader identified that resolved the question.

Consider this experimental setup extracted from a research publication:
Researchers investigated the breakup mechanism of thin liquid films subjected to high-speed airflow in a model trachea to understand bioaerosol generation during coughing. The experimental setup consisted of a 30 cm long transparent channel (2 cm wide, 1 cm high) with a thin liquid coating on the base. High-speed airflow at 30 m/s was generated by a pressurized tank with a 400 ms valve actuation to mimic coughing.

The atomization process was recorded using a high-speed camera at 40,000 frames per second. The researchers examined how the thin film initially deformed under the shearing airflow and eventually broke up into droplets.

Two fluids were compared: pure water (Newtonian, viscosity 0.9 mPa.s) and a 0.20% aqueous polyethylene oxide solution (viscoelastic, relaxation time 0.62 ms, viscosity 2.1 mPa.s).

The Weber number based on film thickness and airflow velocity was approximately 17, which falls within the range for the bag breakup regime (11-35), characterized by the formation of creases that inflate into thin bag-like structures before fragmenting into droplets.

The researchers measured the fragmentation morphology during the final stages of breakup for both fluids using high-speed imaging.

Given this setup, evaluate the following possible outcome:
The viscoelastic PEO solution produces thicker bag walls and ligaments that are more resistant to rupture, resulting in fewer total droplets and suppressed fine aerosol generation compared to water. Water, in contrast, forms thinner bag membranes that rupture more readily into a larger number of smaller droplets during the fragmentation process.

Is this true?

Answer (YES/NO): NO